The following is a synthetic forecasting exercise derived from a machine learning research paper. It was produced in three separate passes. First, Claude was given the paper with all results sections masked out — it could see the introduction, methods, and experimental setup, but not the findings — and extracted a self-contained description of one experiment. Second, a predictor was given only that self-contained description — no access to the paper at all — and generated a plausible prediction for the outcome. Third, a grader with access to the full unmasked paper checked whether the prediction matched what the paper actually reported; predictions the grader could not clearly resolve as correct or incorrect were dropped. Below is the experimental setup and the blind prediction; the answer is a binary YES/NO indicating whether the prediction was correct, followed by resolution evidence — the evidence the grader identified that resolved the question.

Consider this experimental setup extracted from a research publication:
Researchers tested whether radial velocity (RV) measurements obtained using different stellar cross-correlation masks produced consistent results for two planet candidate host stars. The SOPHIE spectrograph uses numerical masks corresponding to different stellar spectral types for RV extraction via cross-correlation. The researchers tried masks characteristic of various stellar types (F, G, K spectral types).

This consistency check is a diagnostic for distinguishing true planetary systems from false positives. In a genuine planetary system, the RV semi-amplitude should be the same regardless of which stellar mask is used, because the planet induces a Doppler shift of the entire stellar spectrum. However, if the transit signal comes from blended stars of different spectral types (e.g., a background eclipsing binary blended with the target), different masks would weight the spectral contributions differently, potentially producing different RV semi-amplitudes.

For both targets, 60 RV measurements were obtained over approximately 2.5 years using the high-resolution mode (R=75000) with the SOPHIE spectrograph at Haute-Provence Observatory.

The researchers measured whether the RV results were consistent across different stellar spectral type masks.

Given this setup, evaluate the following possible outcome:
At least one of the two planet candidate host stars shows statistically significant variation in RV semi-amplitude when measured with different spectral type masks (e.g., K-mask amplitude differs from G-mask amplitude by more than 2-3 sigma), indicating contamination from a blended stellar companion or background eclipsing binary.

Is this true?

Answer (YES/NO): NO